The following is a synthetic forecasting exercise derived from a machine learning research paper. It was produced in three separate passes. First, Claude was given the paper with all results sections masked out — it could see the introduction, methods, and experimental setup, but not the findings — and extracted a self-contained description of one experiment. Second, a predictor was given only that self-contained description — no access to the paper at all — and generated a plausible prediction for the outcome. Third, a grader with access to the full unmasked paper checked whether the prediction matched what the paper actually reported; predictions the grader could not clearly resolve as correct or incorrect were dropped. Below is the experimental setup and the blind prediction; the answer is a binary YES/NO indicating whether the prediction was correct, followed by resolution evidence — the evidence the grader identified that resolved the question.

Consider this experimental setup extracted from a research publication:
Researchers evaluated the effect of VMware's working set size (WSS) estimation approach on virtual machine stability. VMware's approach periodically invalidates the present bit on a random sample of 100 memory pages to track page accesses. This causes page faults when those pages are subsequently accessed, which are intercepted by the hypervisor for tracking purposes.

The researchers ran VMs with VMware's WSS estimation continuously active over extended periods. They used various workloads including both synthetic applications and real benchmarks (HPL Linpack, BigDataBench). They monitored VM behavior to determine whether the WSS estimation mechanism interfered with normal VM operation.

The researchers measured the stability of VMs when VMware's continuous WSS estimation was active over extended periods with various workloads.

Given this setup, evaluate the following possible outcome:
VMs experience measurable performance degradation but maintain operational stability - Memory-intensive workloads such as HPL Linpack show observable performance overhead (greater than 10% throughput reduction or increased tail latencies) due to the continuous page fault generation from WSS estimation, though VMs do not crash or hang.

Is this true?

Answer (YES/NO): NO